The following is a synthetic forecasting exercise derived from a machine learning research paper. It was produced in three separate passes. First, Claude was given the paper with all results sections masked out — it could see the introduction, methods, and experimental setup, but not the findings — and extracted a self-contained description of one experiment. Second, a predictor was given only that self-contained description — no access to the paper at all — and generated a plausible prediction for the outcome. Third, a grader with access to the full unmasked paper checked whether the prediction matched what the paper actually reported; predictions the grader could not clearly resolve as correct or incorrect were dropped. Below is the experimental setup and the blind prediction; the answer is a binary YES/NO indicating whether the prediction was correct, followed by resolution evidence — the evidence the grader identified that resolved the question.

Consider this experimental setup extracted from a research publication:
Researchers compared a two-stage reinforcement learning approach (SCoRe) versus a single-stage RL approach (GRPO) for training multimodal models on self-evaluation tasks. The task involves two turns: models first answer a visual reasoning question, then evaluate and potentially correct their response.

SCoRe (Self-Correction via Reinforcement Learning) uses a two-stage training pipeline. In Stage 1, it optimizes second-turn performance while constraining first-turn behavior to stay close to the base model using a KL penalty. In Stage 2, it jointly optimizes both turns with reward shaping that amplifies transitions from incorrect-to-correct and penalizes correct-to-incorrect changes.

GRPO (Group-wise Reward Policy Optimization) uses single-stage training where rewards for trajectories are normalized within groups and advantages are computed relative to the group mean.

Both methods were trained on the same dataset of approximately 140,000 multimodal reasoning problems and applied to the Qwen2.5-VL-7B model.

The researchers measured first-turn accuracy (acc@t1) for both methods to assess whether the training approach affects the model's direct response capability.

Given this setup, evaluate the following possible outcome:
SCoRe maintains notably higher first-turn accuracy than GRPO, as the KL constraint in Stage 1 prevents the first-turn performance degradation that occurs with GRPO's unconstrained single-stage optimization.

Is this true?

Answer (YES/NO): NO